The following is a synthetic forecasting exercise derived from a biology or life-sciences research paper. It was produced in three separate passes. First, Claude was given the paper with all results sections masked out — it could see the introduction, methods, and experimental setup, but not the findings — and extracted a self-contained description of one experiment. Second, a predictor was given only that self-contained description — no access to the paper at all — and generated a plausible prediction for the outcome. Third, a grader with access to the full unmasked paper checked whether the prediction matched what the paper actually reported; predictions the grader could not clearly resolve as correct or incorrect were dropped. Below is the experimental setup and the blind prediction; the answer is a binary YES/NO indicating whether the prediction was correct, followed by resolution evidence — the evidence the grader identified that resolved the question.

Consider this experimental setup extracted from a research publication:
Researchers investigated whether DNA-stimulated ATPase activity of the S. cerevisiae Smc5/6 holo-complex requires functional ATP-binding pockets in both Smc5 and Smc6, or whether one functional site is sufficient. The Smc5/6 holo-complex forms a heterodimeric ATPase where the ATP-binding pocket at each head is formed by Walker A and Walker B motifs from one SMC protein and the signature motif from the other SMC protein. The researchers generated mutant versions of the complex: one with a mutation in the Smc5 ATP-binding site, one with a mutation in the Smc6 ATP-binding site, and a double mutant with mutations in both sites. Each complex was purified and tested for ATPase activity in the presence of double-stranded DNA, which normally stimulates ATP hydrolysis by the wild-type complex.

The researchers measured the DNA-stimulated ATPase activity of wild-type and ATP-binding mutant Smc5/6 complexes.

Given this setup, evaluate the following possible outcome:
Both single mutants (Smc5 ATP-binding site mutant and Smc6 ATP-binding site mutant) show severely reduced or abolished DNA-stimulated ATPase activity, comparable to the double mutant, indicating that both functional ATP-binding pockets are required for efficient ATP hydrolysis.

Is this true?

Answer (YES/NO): YES